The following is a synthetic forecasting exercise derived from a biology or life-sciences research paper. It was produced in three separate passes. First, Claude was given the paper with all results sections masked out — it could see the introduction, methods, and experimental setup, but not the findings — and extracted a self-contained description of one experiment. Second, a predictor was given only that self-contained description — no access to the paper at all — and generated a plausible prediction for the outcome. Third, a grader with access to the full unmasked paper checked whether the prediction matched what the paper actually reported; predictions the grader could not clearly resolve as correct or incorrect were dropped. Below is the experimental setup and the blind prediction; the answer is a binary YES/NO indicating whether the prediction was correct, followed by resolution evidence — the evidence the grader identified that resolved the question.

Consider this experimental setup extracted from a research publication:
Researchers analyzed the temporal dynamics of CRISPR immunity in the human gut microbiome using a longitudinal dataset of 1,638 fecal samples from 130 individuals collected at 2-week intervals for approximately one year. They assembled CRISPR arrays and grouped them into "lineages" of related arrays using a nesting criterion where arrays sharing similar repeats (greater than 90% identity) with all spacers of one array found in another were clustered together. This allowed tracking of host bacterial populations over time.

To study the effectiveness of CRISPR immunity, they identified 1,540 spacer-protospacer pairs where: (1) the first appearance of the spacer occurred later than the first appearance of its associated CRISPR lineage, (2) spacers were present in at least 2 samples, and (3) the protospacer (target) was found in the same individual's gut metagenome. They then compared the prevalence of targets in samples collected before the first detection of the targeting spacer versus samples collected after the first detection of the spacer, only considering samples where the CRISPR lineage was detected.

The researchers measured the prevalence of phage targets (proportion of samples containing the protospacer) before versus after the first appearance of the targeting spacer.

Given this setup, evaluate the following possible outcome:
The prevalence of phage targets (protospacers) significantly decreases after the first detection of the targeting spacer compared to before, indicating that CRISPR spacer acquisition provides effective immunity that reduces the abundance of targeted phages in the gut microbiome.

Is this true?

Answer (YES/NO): YES